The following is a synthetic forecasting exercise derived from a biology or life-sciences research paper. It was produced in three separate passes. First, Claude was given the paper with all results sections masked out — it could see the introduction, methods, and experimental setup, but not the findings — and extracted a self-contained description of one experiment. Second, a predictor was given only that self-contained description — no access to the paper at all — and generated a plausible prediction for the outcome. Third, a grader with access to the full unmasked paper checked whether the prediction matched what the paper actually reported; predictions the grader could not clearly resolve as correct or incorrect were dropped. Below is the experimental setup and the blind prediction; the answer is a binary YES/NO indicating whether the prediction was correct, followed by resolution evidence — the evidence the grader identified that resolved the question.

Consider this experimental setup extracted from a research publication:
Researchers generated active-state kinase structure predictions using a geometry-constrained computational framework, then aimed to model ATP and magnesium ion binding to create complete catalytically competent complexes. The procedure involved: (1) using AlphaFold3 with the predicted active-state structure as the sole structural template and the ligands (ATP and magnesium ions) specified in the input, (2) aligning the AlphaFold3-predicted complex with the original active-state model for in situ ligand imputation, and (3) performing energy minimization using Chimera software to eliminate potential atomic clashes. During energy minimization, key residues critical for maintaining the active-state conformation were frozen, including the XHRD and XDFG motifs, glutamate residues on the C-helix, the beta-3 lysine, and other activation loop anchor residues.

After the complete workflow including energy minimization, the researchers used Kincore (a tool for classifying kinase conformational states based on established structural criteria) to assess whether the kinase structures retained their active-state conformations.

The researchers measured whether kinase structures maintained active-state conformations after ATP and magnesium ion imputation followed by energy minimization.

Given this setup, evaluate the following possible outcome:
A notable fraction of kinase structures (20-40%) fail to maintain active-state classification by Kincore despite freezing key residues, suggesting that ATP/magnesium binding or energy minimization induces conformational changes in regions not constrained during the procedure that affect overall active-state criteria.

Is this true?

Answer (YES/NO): NO